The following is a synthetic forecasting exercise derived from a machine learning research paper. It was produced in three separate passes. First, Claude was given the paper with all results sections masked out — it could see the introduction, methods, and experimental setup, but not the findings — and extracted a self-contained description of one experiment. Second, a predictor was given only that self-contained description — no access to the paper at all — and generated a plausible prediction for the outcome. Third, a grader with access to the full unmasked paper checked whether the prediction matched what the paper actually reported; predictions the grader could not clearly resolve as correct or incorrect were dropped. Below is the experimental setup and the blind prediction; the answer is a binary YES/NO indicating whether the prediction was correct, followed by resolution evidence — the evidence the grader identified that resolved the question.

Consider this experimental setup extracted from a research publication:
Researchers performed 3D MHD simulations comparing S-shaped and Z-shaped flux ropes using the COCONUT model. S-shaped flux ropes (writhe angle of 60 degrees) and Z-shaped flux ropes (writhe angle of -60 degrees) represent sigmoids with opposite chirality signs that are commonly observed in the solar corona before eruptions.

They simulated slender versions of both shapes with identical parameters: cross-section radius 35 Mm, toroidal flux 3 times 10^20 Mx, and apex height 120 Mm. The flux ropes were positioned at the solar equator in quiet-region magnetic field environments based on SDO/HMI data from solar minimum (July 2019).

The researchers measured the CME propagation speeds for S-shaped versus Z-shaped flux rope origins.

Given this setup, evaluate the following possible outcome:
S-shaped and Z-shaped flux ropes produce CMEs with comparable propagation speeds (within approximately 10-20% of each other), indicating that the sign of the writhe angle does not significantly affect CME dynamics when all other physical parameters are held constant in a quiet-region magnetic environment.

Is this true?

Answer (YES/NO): YES